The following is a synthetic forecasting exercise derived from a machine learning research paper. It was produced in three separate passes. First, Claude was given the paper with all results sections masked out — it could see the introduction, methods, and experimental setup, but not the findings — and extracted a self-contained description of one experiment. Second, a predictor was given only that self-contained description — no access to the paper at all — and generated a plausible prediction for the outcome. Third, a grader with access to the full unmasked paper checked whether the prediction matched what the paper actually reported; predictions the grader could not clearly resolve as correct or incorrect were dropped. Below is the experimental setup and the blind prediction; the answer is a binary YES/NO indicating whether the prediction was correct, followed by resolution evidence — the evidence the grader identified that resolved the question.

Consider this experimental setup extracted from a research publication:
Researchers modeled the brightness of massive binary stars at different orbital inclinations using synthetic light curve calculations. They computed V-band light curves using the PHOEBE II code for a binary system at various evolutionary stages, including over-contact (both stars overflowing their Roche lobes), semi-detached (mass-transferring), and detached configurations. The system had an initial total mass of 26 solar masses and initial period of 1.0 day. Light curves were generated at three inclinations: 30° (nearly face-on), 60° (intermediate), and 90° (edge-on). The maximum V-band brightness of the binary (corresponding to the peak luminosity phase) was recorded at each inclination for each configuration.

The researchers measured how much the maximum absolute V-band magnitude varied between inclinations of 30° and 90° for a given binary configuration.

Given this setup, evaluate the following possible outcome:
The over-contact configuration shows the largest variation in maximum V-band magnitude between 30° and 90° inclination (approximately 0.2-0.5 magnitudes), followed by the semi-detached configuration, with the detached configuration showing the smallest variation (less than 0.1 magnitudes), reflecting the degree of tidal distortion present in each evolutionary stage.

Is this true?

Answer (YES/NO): NO